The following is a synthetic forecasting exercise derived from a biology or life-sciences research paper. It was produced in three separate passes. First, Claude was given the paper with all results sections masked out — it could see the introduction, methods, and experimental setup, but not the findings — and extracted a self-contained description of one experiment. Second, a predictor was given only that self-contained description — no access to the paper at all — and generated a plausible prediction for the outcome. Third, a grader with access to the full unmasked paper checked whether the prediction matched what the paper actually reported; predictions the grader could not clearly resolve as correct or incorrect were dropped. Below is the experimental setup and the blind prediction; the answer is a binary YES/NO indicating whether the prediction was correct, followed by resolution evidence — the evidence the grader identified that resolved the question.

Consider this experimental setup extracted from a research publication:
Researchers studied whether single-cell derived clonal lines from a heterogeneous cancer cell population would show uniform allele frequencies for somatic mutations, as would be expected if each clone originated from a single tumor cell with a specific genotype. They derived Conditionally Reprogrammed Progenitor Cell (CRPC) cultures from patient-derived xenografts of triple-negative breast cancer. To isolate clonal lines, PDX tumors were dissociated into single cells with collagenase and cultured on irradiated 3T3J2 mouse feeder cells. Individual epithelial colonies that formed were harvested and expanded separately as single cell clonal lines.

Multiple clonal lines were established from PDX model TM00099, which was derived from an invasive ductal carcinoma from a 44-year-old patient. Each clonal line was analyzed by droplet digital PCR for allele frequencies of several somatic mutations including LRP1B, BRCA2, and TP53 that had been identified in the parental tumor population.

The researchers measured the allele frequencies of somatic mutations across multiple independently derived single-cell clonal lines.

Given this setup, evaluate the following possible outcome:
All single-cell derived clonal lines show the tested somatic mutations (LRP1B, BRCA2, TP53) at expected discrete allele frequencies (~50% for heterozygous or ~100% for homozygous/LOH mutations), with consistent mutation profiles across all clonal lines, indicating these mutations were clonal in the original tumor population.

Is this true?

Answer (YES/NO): NO